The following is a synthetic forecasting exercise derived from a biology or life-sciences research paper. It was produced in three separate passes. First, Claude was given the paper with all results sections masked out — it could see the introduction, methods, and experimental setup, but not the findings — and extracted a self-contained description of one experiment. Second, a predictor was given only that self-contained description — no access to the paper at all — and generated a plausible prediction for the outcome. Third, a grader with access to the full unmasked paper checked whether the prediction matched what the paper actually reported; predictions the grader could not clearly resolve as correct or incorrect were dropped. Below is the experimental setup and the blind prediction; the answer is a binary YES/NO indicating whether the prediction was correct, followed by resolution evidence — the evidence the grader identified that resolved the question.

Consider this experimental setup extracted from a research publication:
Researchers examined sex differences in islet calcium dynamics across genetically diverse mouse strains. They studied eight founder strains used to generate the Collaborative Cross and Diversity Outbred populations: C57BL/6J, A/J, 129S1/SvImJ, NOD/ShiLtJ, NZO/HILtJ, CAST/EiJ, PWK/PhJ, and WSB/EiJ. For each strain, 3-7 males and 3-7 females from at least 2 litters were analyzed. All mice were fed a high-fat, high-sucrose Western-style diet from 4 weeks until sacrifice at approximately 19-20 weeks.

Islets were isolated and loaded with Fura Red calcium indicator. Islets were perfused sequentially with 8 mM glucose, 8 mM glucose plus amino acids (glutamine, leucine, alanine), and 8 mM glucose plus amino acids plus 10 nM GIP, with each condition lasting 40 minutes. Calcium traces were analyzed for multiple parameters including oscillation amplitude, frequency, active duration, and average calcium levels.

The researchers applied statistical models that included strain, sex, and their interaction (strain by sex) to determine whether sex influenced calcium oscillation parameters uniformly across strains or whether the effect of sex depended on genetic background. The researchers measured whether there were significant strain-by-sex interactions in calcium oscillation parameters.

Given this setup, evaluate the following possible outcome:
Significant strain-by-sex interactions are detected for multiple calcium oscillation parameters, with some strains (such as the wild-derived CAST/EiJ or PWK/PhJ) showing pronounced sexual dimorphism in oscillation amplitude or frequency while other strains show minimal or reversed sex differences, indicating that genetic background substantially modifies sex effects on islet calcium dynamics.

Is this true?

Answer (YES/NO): NO